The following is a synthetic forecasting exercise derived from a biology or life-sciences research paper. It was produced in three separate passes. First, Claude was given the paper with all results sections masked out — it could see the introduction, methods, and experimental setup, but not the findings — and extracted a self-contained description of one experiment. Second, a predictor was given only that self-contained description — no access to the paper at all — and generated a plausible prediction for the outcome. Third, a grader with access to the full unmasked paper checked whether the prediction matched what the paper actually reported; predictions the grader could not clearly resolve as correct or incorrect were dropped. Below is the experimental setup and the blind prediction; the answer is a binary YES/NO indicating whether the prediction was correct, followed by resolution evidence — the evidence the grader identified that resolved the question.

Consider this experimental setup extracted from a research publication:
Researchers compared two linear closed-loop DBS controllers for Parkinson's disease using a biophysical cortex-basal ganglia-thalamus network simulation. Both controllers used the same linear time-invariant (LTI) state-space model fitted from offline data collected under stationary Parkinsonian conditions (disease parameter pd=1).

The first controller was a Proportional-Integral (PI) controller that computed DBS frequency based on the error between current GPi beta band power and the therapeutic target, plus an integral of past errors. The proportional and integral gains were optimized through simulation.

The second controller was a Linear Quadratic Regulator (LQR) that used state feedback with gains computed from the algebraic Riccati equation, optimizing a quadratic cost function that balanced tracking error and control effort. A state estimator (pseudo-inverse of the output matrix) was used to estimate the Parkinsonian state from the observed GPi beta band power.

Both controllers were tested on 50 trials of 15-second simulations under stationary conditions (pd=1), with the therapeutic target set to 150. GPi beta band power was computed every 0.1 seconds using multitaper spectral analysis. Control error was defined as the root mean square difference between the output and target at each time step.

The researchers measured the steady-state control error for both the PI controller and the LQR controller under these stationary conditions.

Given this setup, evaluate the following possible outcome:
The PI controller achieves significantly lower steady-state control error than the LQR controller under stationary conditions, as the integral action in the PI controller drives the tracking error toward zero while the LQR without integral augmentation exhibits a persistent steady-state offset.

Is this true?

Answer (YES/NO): NO